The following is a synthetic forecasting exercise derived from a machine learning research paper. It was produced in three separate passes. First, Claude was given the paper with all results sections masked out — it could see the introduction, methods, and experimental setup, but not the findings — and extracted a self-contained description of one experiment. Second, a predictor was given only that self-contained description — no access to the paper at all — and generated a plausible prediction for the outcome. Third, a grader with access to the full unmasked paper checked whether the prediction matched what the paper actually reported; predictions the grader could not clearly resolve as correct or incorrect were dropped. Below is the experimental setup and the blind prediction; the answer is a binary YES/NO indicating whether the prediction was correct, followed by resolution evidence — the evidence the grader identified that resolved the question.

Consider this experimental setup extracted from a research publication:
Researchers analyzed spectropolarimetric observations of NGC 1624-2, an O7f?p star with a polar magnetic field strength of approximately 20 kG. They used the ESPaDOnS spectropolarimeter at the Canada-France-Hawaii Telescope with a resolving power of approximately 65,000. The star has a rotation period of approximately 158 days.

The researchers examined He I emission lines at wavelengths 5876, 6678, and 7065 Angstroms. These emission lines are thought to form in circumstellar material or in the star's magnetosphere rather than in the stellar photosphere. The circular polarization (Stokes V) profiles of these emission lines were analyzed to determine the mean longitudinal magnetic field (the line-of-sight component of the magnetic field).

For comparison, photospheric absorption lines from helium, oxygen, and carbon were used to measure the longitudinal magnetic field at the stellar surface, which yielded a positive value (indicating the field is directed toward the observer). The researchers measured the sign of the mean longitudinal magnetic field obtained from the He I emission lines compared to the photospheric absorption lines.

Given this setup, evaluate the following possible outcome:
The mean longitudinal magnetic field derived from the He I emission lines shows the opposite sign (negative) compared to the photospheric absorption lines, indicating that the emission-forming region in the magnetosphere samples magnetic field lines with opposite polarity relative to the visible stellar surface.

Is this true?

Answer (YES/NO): YES